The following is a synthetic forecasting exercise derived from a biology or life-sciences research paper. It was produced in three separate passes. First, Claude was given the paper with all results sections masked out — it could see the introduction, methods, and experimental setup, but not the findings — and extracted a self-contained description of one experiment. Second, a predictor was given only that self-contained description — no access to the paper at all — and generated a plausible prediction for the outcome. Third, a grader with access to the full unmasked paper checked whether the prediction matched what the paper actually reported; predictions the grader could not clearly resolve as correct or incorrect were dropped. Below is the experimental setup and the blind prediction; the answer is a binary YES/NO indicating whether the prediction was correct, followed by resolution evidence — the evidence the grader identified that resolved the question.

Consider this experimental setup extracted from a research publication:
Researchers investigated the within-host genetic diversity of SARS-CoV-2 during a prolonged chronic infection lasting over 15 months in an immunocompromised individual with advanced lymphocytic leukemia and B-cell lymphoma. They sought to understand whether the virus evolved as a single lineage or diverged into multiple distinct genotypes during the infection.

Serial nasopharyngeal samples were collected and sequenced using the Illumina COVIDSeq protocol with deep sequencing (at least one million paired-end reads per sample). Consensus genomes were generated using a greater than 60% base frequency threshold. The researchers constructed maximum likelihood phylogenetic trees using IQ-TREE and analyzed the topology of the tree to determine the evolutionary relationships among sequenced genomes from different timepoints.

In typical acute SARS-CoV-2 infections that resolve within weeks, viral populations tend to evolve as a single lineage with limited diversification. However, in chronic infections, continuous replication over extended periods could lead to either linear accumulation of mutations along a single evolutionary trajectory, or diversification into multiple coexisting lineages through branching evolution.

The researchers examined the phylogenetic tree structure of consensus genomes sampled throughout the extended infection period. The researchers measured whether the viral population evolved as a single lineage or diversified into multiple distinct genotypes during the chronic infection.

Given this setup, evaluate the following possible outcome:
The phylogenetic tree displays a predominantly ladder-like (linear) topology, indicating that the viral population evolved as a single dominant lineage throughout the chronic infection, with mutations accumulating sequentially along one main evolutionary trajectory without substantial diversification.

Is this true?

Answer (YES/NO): NO